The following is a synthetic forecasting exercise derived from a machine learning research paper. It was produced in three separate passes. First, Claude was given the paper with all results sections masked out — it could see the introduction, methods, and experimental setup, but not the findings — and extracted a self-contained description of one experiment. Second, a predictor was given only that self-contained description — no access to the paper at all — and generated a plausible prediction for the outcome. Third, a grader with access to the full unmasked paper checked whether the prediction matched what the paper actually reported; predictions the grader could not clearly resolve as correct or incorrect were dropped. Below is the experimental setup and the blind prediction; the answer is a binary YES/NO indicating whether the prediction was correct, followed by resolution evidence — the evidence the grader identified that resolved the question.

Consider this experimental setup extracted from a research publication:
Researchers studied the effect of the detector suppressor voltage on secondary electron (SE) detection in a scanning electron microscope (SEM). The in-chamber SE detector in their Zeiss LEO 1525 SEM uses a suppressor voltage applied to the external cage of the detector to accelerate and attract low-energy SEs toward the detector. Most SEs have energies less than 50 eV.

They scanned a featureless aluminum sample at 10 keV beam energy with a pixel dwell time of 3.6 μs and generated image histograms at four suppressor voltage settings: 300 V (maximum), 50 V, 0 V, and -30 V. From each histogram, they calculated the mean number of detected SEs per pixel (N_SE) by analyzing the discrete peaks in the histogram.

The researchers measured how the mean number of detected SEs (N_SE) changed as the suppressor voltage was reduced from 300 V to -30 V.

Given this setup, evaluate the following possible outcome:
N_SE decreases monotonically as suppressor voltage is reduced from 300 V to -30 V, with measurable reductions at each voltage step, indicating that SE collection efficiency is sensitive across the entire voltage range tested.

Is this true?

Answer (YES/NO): NO